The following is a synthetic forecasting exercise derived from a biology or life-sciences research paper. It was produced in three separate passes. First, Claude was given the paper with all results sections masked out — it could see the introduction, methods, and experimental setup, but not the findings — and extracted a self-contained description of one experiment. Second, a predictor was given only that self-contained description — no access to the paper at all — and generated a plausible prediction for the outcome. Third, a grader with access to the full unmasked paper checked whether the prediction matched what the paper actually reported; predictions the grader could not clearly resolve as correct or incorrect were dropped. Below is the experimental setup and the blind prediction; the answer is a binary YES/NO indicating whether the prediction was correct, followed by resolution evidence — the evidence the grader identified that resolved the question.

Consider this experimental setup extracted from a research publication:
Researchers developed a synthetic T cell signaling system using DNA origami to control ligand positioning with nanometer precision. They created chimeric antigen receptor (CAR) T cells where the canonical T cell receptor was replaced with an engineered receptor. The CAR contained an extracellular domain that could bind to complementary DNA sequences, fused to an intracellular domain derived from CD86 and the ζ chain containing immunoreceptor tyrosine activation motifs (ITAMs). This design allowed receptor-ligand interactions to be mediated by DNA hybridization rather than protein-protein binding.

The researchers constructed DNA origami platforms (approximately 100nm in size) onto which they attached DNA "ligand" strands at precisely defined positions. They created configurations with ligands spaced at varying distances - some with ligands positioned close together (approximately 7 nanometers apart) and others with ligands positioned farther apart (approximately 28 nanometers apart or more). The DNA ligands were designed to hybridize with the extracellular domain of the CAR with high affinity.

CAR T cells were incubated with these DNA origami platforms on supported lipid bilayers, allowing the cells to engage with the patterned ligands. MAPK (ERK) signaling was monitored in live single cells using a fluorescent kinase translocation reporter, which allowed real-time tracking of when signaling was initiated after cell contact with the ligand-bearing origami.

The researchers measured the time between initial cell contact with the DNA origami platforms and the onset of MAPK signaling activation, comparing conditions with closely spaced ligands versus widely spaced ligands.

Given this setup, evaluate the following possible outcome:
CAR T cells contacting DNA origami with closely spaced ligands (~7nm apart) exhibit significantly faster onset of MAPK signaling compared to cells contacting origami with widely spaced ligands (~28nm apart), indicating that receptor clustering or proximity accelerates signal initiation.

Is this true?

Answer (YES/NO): YES